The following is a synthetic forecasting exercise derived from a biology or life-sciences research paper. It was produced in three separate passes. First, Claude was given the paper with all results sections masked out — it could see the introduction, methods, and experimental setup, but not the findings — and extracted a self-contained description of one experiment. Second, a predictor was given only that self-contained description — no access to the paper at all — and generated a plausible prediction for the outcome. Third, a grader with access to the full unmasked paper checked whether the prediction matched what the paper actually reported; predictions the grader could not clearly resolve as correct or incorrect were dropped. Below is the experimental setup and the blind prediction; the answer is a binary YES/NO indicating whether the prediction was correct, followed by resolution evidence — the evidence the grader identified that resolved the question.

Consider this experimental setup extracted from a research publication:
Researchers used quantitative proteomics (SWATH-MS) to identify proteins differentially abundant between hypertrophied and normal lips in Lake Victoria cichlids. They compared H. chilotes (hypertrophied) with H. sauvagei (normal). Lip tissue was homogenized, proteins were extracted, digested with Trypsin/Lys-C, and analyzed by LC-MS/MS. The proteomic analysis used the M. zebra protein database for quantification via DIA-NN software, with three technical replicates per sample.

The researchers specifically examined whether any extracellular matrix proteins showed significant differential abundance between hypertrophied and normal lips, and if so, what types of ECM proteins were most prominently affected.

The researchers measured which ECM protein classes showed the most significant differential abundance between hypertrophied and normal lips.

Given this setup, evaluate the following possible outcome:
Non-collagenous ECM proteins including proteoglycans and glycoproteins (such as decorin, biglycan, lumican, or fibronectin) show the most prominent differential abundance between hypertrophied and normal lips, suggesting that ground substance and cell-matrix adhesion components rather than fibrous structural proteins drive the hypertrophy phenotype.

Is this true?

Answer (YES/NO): YES